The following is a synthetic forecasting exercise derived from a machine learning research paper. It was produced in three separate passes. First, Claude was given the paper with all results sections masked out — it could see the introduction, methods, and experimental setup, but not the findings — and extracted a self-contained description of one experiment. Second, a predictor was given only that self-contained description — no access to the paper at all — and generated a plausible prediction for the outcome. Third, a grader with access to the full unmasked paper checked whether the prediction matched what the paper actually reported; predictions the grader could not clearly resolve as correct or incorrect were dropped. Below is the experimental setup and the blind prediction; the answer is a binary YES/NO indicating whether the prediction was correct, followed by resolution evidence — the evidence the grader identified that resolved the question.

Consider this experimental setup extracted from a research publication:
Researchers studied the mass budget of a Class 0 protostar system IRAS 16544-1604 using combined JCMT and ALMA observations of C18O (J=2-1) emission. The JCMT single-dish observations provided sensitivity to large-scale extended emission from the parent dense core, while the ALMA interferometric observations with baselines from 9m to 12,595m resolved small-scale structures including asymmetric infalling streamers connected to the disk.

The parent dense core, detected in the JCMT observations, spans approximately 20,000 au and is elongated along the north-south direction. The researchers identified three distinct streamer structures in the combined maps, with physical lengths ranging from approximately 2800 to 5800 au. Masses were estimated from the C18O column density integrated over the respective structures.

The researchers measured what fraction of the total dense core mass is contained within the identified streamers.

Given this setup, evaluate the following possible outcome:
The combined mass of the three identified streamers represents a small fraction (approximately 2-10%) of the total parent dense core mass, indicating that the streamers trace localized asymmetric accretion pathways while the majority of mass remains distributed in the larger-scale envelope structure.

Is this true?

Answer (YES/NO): YES